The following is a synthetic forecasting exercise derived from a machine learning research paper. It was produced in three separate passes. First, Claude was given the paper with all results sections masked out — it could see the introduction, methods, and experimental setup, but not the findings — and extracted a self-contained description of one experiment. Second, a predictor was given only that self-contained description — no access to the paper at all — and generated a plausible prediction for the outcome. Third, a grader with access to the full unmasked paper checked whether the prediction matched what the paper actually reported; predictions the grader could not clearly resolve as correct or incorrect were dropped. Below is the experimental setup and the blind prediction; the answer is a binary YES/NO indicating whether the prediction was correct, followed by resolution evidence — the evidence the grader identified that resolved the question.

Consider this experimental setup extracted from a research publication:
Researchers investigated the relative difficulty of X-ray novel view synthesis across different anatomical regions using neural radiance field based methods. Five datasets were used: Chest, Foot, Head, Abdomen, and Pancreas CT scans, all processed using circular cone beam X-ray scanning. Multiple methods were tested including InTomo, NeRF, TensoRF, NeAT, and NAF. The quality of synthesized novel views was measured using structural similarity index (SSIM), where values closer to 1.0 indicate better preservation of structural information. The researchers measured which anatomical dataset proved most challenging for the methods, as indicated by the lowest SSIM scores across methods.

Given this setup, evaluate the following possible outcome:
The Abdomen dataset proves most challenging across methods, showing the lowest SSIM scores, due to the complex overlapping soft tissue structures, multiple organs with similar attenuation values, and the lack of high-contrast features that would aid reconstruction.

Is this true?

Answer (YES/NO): NO